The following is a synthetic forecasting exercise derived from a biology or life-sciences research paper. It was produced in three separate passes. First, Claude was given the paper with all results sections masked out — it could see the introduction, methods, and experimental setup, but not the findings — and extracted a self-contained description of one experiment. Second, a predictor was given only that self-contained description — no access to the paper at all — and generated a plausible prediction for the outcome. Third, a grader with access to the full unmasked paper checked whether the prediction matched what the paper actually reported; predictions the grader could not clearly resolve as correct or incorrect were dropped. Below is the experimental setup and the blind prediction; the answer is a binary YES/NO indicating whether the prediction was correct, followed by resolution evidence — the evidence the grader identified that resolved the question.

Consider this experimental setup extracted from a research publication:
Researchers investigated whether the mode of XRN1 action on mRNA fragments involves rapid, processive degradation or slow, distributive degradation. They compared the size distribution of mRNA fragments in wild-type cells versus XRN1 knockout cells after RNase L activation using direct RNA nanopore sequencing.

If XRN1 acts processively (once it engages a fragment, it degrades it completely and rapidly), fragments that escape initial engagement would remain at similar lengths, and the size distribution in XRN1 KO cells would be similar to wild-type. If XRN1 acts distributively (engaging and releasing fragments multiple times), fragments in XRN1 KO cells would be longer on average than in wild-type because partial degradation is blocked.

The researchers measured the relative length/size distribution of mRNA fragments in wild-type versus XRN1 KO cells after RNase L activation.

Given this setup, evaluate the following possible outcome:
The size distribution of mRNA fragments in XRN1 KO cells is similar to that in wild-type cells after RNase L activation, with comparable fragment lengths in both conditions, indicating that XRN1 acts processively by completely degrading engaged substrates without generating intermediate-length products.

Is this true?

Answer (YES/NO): YES